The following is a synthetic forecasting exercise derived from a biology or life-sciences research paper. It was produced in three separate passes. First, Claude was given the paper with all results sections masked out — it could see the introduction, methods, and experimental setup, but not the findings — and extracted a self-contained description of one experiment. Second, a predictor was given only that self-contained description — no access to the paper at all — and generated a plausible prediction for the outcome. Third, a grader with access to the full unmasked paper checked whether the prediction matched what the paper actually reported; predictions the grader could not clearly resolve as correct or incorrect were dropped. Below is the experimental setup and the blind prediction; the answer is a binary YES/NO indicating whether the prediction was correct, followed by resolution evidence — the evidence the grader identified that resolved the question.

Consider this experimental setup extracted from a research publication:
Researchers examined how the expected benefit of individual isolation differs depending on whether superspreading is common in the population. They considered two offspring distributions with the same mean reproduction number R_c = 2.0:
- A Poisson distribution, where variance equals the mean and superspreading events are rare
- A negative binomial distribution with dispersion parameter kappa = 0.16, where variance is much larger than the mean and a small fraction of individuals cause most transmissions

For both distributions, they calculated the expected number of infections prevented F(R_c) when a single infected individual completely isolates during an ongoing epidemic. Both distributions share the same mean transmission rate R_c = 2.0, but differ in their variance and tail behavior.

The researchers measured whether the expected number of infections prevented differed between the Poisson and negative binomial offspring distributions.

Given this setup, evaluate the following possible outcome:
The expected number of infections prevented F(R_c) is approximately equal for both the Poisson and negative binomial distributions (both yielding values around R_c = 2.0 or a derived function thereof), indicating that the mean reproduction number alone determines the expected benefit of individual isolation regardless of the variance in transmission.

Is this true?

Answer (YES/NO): YES